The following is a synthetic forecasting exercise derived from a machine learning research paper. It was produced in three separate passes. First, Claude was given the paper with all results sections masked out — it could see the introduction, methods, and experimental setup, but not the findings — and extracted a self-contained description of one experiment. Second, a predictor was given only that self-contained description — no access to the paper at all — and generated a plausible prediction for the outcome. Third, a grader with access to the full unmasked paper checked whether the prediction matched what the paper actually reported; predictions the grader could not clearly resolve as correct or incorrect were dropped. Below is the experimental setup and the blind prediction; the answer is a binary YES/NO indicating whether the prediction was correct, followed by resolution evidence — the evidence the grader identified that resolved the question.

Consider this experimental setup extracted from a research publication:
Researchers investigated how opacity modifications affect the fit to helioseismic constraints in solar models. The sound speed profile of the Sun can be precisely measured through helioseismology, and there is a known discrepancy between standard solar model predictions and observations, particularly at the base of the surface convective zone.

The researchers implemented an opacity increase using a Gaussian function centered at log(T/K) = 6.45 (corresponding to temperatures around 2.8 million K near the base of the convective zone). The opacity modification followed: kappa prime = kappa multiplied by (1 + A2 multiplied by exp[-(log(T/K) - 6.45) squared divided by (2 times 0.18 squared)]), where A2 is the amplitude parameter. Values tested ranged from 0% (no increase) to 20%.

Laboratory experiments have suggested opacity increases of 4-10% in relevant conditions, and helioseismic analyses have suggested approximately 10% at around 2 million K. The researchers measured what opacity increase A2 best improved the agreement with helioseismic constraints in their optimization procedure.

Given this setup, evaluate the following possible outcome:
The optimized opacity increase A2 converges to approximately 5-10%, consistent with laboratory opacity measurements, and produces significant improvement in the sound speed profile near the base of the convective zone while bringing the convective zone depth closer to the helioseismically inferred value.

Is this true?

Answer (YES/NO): YES